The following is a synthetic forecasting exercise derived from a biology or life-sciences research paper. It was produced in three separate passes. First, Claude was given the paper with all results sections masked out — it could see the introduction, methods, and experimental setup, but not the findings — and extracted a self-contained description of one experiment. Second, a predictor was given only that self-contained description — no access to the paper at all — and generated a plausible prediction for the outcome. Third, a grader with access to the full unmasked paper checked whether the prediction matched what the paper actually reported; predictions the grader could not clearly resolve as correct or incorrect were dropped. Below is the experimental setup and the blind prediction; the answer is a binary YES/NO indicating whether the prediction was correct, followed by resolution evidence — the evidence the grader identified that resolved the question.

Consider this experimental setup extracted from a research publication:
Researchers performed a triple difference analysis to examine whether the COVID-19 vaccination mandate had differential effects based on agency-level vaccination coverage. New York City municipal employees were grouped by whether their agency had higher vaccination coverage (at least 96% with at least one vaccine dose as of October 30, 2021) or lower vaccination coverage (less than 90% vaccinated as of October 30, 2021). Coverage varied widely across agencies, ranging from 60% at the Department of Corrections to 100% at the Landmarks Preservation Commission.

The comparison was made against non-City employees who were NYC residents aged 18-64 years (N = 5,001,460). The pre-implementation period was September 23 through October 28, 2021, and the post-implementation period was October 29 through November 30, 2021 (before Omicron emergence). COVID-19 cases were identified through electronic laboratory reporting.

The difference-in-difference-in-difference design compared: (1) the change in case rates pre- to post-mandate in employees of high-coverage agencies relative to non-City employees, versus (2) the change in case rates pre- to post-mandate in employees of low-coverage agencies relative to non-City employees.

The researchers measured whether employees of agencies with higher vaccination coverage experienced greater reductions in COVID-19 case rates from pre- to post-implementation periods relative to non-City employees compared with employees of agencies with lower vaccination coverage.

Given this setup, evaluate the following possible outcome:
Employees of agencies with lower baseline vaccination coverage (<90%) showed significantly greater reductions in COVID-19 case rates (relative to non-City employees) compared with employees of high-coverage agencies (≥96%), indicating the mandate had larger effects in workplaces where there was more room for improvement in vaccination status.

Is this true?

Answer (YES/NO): NO